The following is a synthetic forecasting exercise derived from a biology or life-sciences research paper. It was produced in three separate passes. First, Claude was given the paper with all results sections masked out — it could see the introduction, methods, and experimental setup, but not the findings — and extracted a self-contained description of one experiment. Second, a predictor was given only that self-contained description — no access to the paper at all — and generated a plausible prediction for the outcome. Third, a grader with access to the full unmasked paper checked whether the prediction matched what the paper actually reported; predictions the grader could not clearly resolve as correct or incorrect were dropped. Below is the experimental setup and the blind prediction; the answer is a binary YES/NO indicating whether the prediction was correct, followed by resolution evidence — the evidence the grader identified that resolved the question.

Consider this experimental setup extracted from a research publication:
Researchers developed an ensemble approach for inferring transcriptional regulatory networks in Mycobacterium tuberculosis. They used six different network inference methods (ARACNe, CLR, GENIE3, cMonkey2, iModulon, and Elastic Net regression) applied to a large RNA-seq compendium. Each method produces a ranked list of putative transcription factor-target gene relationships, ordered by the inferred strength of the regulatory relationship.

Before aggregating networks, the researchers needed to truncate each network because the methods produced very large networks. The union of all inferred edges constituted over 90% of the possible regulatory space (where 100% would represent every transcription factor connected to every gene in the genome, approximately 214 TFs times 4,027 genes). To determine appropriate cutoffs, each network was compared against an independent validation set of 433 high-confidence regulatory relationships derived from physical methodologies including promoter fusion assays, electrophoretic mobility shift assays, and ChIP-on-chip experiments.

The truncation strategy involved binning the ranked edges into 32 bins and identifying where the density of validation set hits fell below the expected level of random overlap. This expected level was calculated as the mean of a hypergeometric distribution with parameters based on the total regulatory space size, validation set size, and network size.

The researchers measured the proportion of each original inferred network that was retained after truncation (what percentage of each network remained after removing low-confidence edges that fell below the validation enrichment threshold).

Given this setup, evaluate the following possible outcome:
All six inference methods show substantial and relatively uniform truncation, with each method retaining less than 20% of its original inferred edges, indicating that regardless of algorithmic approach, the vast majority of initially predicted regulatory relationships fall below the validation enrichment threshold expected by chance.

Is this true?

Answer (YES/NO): NO